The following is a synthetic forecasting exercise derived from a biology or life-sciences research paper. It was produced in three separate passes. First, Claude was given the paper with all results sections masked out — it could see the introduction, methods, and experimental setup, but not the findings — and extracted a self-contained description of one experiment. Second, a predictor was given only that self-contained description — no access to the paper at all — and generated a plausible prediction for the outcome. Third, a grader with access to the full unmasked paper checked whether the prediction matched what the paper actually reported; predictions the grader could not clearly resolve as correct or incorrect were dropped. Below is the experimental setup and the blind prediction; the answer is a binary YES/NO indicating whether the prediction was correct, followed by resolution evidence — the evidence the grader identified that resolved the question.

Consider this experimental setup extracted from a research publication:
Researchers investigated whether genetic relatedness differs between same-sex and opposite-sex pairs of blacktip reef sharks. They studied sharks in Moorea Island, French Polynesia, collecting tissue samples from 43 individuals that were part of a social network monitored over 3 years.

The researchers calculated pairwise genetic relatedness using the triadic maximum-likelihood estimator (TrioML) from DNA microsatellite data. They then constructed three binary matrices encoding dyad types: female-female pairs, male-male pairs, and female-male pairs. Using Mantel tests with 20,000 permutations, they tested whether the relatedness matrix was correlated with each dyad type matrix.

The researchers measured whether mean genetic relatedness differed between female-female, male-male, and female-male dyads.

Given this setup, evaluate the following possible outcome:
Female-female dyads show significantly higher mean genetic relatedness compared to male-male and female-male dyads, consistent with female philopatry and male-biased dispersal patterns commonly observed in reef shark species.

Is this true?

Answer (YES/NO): NO